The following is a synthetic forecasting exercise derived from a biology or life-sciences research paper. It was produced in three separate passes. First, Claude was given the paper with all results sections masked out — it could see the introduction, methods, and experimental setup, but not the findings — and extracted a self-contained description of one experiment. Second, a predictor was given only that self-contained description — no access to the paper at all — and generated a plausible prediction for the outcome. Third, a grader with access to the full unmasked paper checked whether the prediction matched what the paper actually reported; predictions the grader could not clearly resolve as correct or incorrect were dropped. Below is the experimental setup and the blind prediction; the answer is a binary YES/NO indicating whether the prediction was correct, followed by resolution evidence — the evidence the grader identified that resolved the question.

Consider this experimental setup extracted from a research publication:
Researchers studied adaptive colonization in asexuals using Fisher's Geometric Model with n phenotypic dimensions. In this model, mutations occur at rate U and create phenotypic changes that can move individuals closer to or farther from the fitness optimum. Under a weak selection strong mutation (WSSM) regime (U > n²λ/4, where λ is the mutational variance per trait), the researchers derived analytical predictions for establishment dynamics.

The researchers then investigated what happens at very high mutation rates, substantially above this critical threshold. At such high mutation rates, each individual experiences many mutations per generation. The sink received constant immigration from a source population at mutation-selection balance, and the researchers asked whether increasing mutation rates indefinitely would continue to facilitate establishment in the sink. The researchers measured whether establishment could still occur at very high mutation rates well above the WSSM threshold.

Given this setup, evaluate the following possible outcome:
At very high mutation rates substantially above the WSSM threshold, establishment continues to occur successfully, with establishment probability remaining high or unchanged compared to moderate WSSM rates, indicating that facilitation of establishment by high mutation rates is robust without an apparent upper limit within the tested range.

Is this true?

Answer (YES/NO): NO